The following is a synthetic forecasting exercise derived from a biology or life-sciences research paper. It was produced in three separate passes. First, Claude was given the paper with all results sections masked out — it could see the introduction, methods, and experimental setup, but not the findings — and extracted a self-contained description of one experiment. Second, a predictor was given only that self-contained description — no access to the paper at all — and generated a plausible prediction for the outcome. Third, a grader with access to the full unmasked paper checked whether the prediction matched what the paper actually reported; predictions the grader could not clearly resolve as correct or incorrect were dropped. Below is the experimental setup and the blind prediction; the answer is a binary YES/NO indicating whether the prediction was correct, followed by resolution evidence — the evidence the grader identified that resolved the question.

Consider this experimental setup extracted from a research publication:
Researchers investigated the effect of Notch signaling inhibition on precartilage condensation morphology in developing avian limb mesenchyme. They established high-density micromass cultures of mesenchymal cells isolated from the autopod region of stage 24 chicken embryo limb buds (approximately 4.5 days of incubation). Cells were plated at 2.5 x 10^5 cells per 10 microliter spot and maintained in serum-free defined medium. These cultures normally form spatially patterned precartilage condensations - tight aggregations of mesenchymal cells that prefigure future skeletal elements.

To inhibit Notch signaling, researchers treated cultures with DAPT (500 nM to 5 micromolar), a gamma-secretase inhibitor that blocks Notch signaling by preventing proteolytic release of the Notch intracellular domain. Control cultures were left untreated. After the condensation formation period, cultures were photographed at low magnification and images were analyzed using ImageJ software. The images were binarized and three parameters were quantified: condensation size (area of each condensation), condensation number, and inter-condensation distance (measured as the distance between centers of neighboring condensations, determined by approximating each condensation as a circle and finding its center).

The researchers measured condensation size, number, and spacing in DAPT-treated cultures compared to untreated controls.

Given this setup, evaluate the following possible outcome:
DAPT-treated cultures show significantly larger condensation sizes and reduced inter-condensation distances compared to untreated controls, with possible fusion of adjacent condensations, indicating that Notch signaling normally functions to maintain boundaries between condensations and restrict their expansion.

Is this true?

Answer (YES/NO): NO